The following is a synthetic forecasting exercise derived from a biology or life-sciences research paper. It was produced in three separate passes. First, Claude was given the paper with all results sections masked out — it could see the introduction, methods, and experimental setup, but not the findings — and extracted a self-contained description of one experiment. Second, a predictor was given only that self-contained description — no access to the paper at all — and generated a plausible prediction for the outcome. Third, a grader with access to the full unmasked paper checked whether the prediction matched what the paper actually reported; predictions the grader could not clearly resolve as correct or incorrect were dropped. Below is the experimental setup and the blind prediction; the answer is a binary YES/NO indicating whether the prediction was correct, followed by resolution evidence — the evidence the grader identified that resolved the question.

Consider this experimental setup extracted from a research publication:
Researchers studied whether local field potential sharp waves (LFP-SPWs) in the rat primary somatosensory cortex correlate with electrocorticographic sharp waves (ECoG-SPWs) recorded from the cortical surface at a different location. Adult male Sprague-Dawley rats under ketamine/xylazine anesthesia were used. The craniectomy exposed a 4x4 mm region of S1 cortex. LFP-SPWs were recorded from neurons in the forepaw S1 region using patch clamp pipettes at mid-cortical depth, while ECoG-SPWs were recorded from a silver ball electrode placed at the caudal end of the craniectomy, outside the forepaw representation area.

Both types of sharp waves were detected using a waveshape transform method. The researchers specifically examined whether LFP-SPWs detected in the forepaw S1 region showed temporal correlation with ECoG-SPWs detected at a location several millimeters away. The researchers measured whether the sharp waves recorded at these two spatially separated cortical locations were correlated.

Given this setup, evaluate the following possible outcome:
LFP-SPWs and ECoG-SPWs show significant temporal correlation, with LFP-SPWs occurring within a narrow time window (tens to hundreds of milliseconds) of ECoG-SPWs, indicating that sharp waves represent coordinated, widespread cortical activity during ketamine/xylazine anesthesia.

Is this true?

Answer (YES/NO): YES